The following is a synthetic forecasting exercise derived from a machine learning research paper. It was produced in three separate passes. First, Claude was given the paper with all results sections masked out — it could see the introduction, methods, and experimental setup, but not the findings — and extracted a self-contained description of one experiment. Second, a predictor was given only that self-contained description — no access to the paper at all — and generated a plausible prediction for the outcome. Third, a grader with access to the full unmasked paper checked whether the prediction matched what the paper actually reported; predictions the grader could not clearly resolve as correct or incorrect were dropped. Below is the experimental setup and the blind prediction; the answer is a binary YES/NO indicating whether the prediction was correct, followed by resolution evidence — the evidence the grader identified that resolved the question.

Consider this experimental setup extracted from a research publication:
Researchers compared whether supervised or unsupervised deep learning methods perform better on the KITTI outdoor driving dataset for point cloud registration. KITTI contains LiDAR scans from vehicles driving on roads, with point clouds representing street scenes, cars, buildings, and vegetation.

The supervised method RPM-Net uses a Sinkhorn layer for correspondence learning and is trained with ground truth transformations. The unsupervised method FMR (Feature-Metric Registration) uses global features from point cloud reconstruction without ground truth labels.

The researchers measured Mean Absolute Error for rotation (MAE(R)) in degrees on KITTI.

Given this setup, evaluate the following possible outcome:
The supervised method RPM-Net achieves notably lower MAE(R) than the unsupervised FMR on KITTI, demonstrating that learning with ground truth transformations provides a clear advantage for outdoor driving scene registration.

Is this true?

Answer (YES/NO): YES